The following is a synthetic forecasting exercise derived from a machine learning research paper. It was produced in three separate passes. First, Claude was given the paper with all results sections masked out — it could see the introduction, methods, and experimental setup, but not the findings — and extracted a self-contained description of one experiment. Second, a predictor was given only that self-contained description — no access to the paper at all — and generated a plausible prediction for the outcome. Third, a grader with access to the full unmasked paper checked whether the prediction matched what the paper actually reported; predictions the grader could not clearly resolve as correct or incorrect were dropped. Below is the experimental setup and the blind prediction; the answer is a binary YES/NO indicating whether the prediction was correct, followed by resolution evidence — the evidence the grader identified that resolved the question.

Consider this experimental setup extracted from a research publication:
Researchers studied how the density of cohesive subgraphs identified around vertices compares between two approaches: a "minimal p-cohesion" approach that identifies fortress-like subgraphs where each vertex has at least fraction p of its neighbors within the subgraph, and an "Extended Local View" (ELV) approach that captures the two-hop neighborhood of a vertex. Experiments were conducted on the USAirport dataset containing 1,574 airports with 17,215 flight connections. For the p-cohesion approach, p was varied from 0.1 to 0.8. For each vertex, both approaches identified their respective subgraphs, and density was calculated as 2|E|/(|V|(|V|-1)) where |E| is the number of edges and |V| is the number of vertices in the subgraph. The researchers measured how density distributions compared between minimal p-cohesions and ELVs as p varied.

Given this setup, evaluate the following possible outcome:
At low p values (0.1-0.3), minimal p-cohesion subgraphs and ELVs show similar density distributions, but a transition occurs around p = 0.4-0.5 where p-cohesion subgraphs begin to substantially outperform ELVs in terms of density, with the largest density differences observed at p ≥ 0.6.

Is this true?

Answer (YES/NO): NO